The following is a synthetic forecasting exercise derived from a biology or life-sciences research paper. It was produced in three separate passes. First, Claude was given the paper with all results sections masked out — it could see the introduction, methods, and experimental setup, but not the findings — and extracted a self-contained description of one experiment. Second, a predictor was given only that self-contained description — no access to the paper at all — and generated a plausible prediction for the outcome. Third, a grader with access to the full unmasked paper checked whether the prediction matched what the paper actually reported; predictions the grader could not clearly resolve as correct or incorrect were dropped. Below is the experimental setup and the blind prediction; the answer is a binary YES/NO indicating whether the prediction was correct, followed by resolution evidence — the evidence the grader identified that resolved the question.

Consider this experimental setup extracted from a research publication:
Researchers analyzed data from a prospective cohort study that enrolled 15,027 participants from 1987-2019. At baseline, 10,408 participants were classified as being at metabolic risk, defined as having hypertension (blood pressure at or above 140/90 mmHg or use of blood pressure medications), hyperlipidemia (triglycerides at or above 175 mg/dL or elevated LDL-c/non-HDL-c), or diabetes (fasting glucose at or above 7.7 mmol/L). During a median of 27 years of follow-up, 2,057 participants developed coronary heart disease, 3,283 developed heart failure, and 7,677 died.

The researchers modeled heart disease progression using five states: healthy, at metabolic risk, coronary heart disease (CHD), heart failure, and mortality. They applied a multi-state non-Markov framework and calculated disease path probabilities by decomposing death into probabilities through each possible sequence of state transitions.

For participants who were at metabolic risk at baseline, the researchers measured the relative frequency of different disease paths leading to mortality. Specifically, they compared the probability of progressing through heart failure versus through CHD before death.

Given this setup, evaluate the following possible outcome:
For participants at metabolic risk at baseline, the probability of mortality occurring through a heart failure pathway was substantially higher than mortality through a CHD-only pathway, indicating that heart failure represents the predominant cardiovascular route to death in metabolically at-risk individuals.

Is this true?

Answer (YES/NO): YES